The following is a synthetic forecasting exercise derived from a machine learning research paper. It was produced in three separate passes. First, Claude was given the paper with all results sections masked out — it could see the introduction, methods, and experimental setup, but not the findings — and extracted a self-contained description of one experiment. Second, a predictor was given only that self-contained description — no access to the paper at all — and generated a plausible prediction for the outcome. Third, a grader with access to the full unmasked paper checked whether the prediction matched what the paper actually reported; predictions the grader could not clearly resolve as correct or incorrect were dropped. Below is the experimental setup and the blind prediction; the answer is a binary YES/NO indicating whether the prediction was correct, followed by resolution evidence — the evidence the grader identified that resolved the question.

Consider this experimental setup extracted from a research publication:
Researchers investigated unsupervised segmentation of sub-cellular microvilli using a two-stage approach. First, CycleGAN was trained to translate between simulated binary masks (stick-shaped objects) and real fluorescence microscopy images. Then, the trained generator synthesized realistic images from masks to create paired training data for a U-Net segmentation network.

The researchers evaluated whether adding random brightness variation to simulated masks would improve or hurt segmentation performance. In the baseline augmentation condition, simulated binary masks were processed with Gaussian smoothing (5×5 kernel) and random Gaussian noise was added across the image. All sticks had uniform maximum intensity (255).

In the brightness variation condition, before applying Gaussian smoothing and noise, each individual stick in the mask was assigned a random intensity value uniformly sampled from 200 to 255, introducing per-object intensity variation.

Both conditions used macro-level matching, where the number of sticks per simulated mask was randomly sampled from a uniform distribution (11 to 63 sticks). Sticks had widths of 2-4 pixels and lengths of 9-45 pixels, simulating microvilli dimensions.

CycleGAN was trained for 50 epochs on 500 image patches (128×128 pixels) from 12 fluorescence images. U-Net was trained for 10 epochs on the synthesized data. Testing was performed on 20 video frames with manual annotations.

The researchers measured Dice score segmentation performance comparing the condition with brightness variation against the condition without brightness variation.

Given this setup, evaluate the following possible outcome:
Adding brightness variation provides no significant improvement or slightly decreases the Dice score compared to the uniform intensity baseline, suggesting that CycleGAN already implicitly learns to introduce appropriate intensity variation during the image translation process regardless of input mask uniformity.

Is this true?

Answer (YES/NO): YES